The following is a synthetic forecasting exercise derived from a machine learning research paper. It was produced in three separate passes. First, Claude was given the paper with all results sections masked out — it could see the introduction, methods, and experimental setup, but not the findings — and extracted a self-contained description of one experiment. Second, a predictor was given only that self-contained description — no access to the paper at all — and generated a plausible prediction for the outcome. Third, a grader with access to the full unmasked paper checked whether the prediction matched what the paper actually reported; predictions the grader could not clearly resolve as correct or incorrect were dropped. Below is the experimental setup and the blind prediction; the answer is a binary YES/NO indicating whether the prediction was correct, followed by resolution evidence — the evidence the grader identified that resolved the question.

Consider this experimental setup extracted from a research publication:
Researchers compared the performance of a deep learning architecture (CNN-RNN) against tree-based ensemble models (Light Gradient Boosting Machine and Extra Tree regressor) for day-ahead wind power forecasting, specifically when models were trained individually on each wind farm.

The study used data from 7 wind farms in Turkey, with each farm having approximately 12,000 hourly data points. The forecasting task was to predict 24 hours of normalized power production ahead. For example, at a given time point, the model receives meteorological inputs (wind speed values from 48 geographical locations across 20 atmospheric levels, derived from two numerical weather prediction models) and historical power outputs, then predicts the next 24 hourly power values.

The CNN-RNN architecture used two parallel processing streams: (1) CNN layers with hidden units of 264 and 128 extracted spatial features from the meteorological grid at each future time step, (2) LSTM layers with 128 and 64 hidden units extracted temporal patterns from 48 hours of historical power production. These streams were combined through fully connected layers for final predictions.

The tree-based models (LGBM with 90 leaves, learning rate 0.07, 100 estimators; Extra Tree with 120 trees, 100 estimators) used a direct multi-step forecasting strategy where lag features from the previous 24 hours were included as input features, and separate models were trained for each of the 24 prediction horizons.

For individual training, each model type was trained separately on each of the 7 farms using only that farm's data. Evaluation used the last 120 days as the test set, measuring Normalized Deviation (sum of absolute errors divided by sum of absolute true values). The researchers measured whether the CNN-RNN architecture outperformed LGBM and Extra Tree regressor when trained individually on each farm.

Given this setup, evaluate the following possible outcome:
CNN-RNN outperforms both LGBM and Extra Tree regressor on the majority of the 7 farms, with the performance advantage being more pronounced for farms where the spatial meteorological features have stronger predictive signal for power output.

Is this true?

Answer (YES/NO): NO